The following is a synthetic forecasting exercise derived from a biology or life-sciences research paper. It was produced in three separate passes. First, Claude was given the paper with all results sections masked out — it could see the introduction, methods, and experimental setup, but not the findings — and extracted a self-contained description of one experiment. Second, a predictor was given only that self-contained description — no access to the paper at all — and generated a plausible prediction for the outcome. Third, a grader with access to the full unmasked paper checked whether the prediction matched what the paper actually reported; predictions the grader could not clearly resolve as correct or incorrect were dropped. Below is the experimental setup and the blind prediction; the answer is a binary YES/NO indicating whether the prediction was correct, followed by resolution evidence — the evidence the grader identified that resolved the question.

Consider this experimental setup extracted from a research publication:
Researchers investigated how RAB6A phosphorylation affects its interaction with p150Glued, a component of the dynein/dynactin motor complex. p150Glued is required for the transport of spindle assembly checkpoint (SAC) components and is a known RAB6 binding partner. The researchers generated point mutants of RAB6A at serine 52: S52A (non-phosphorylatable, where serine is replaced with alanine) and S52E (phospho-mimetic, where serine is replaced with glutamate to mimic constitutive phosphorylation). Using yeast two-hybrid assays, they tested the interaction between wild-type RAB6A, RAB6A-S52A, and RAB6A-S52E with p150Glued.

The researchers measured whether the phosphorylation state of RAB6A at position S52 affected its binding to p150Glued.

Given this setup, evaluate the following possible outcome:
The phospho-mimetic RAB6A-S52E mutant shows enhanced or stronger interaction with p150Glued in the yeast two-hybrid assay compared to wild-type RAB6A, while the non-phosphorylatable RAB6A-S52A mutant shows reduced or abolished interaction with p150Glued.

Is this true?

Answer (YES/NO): NO